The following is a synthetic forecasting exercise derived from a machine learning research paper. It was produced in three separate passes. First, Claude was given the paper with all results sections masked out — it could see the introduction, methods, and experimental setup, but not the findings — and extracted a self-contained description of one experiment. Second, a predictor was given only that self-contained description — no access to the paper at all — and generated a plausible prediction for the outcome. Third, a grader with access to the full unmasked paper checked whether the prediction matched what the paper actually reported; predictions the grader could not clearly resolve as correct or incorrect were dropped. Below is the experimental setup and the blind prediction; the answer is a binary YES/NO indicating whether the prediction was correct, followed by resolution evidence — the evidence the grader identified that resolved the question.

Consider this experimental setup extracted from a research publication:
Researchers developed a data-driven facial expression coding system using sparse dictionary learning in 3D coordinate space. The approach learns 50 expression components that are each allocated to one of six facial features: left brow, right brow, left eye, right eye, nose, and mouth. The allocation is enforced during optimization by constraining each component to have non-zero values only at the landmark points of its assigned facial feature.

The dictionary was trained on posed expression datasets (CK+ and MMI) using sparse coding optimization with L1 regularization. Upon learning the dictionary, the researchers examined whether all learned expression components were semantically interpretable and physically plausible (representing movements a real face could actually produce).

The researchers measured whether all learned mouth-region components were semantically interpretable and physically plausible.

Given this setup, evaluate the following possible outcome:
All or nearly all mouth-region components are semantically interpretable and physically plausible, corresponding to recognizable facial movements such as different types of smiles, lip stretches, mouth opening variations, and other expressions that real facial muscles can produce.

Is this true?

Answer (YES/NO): NO